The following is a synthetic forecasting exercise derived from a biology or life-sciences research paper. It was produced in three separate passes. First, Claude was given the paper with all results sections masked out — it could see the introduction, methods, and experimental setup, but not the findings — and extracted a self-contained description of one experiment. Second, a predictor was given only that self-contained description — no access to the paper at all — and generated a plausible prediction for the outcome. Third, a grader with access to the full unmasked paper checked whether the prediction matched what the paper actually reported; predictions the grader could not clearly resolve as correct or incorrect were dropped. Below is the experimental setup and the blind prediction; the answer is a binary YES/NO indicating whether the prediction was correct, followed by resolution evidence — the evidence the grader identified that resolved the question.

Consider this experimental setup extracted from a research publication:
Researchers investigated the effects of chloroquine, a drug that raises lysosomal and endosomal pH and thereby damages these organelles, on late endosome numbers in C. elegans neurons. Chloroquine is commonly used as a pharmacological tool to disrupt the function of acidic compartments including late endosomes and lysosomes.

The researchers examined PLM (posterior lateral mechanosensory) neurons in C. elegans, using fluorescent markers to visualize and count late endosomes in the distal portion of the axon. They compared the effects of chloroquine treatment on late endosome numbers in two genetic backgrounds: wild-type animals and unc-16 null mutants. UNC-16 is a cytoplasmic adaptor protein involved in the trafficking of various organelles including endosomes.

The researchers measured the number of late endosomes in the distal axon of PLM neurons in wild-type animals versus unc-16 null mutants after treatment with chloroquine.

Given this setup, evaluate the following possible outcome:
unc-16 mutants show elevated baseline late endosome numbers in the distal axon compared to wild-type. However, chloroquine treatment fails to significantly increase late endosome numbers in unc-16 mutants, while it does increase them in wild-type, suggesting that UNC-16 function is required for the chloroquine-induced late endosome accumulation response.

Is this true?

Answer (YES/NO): NO